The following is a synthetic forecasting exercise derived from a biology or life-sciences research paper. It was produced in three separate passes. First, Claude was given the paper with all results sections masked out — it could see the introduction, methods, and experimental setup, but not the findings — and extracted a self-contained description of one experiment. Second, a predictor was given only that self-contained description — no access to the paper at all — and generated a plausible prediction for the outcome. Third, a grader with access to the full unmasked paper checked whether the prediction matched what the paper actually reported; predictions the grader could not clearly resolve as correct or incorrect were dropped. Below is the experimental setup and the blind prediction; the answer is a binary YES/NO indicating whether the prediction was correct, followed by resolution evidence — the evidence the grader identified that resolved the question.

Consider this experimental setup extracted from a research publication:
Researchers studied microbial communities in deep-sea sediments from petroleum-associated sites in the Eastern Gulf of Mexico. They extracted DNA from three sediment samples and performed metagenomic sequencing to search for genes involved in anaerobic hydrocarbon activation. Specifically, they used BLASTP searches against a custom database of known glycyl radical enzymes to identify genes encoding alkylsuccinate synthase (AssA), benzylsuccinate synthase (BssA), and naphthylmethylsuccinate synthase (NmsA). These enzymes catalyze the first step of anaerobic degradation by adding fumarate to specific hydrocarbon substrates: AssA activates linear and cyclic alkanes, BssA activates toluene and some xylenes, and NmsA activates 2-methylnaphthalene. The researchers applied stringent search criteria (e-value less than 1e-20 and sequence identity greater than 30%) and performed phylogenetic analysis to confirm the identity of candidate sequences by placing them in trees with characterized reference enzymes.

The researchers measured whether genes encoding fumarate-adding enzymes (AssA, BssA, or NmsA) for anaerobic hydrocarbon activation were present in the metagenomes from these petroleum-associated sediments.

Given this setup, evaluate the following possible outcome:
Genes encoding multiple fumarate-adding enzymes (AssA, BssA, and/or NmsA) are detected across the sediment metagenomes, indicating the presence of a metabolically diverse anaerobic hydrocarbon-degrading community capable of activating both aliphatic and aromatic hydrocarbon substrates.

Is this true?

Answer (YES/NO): NO